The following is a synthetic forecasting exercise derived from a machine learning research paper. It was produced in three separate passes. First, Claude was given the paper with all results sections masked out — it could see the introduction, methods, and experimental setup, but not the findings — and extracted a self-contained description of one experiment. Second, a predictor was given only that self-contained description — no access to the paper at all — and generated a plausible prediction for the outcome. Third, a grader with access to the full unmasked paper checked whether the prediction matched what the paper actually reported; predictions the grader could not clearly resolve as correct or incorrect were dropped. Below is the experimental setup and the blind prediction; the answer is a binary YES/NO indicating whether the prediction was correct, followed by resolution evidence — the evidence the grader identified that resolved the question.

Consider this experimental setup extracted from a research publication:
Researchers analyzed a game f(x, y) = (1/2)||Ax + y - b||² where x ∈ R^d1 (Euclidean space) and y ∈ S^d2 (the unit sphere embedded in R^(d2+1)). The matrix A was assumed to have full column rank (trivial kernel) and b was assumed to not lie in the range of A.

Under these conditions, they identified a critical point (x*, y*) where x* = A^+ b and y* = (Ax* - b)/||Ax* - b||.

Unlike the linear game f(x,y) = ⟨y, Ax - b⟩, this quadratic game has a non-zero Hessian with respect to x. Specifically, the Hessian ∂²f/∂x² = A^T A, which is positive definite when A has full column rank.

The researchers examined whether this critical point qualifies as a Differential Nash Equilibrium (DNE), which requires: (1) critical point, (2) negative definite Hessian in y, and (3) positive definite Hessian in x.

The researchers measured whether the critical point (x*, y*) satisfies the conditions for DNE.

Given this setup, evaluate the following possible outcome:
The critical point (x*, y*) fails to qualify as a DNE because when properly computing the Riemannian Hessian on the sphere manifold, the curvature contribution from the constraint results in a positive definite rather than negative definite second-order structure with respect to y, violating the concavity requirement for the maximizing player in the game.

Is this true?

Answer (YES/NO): NO